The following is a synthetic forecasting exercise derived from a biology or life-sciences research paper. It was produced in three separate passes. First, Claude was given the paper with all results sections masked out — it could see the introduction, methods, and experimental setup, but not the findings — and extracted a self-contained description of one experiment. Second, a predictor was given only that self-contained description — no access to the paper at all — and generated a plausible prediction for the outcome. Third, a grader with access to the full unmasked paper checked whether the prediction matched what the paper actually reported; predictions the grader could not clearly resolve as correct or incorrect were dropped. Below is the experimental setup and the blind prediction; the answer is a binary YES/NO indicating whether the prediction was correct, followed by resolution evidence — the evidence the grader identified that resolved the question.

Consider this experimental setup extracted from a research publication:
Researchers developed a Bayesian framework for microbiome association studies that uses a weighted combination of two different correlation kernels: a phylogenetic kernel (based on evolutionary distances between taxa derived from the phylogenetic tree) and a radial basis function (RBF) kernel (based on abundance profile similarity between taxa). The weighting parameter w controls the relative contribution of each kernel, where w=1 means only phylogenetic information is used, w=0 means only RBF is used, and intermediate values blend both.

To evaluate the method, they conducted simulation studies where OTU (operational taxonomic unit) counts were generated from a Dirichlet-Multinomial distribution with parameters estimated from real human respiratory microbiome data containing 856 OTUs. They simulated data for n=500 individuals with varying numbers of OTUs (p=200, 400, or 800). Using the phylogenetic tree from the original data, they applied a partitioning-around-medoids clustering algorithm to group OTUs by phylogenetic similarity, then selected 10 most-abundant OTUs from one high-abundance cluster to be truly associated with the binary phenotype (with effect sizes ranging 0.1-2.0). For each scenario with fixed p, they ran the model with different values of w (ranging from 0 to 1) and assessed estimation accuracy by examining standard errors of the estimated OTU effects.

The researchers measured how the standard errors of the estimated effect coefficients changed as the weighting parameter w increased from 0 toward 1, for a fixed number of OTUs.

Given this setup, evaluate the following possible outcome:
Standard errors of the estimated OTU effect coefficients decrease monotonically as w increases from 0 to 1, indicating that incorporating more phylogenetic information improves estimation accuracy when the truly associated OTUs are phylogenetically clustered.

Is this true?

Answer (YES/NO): NO